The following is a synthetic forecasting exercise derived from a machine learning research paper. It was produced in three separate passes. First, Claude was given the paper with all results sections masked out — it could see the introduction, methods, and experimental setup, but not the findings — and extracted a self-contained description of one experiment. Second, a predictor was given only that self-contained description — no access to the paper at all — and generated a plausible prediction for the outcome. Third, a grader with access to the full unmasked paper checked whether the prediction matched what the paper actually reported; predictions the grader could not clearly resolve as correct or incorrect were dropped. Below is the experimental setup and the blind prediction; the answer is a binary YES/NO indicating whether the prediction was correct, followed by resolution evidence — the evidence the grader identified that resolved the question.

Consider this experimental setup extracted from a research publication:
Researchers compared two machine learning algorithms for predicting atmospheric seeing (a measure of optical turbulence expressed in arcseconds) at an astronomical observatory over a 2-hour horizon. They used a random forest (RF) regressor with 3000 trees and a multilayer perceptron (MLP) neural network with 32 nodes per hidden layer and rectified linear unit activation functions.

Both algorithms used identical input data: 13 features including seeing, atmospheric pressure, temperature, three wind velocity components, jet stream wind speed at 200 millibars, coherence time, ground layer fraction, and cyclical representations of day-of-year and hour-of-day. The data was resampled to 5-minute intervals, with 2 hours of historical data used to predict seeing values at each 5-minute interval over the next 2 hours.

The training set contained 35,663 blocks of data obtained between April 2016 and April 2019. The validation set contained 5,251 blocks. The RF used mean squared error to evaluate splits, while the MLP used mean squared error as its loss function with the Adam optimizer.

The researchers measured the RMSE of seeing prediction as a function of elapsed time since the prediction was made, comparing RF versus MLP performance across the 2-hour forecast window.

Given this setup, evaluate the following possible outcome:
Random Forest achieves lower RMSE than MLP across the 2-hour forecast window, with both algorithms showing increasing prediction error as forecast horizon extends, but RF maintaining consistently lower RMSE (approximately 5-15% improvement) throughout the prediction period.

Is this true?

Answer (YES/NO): NO